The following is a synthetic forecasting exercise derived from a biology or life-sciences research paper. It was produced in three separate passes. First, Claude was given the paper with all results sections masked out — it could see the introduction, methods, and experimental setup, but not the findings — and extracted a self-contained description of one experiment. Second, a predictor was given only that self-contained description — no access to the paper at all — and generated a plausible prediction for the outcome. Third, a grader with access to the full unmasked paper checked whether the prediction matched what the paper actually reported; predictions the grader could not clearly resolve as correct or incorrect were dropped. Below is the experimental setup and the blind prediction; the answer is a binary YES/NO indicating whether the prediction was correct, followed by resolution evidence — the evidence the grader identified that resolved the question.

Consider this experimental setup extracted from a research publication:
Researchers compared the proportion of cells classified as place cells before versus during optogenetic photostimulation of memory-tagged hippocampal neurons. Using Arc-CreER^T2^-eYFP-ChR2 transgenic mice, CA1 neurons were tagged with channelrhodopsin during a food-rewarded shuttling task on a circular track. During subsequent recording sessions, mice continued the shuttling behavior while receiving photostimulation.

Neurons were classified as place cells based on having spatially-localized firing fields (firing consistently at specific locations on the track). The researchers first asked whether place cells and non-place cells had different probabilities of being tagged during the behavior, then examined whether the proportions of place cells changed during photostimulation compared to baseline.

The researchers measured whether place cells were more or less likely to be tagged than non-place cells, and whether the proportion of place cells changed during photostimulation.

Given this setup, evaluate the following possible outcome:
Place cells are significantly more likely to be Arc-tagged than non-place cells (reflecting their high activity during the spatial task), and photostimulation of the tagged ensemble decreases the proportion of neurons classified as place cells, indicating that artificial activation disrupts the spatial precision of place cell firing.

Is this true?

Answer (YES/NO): NO